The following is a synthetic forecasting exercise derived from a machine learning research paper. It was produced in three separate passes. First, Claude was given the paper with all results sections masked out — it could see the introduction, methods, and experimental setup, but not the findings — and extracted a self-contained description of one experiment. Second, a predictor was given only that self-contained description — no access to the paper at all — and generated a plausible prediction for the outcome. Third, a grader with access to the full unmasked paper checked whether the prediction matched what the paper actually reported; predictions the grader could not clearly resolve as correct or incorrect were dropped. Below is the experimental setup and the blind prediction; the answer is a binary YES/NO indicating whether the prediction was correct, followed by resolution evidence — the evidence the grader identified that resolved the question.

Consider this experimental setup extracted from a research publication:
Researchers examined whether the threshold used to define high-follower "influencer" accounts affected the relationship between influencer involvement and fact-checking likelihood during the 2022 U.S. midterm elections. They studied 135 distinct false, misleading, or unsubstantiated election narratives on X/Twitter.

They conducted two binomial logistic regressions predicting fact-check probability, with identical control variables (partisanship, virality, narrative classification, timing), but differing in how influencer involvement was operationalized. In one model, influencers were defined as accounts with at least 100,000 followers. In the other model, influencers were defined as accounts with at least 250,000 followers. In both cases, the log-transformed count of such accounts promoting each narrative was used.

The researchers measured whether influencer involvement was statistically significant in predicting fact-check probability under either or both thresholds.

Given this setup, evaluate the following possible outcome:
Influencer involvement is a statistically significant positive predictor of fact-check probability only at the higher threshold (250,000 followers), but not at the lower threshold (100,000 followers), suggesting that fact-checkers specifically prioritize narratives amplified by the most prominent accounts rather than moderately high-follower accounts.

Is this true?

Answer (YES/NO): NO